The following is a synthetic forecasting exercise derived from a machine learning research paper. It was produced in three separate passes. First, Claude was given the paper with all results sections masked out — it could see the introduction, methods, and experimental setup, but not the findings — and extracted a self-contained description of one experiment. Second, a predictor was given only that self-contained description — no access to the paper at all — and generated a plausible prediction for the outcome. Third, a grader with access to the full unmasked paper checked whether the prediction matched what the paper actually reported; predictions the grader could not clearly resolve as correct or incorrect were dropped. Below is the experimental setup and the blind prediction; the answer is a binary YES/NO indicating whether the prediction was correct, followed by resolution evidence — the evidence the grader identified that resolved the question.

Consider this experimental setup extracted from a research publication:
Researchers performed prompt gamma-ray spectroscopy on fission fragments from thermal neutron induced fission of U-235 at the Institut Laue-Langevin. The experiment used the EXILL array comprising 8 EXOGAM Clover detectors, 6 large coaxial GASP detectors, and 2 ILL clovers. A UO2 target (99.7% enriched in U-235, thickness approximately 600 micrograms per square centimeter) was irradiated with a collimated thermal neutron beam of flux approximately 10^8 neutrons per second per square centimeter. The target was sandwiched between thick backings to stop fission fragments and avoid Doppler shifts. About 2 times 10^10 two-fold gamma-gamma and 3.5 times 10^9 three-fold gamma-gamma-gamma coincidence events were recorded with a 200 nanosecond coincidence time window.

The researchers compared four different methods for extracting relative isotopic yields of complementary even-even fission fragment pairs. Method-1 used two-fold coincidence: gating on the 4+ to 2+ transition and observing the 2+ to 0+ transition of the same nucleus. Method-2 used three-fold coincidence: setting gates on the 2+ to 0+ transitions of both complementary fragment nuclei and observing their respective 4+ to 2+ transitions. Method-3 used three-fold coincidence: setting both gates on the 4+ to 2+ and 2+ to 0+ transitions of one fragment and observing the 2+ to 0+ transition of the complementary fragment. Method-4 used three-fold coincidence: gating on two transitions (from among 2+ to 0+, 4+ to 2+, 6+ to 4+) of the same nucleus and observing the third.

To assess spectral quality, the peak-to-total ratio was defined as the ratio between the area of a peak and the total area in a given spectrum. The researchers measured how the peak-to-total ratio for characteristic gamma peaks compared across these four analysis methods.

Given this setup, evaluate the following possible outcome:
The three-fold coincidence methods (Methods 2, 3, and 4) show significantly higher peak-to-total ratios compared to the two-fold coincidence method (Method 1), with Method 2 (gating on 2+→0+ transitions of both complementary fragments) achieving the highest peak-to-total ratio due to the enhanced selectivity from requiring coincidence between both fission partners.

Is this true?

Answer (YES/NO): NO